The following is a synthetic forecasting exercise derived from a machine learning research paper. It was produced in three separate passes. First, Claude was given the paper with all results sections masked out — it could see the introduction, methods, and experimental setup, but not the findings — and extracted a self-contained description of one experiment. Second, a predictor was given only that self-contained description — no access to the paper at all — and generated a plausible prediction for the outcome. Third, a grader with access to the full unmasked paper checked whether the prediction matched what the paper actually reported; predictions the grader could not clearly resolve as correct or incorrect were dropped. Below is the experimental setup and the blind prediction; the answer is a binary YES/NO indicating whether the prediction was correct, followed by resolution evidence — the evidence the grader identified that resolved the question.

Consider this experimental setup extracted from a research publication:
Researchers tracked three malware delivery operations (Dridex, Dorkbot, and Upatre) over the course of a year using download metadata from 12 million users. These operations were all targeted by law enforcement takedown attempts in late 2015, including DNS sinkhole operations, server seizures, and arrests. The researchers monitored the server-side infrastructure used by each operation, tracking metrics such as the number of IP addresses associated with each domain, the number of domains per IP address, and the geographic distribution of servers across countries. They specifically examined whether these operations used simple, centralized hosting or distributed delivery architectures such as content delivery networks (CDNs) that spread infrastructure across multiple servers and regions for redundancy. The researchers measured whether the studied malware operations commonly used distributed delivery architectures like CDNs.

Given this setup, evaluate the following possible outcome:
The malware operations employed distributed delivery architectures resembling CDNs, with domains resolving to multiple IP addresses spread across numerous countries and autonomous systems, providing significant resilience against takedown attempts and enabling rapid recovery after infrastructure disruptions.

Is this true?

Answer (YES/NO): YES